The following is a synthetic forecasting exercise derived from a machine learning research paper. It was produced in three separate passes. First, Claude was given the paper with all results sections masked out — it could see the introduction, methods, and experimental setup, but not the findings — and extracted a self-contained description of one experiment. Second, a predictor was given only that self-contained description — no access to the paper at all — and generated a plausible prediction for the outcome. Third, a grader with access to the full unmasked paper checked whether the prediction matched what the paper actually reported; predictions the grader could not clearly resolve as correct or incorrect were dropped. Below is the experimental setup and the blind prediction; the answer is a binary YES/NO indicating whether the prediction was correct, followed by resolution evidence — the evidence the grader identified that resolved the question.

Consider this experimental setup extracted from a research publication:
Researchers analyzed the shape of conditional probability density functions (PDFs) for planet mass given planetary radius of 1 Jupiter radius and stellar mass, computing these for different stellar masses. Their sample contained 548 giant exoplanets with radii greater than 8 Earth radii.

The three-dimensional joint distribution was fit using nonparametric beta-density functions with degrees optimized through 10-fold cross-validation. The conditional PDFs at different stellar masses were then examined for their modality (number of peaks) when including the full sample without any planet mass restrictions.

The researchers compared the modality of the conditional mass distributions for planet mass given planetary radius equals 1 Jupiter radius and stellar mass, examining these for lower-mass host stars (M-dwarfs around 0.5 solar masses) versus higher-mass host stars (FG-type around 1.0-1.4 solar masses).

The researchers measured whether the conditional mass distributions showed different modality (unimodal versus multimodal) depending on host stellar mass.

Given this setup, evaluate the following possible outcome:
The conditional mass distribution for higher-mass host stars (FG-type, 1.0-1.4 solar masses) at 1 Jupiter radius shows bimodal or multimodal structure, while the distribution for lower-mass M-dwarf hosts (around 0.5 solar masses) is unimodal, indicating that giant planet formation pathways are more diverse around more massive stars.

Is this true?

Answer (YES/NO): YES